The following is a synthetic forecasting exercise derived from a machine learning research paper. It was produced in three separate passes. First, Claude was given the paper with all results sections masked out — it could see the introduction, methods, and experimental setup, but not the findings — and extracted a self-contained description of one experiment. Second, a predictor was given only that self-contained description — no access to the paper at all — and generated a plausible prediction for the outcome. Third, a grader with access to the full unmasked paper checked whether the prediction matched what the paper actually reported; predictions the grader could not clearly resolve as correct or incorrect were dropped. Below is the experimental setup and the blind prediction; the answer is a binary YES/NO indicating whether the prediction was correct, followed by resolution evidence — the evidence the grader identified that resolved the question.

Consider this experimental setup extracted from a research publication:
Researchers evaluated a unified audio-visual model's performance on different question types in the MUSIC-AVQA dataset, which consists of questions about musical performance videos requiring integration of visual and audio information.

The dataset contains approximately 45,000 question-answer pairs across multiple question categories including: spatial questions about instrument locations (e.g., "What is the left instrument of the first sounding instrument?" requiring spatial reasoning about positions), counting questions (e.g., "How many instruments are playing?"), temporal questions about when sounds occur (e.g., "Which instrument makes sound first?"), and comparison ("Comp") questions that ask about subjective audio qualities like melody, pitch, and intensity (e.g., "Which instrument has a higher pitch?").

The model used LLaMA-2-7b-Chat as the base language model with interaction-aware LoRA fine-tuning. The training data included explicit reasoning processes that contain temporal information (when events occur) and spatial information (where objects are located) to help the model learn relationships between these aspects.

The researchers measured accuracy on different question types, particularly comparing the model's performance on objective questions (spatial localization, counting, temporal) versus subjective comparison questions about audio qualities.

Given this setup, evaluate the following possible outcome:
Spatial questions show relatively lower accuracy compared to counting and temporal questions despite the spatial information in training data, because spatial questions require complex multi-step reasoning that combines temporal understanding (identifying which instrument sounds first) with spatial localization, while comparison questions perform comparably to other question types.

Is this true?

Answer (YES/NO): NO